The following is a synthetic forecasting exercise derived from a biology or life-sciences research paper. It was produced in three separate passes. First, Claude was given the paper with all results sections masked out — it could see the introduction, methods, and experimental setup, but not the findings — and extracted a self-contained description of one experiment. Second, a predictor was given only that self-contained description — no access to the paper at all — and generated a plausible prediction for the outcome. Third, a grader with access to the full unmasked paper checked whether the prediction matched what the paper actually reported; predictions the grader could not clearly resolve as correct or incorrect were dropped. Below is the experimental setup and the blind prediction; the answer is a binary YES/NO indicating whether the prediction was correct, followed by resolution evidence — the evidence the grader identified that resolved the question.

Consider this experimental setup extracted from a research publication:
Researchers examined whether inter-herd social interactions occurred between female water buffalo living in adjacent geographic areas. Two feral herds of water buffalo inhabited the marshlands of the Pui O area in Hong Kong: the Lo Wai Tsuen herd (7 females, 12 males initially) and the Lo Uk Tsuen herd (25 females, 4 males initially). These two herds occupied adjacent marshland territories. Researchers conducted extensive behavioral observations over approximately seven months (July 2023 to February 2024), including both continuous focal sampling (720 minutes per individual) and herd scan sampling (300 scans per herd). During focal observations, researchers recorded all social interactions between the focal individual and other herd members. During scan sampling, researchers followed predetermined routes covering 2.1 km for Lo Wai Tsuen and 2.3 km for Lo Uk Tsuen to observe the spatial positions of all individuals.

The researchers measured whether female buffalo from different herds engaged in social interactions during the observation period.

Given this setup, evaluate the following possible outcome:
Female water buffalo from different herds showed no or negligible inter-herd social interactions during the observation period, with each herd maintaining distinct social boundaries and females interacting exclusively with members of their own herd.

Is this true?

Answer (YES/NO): YES